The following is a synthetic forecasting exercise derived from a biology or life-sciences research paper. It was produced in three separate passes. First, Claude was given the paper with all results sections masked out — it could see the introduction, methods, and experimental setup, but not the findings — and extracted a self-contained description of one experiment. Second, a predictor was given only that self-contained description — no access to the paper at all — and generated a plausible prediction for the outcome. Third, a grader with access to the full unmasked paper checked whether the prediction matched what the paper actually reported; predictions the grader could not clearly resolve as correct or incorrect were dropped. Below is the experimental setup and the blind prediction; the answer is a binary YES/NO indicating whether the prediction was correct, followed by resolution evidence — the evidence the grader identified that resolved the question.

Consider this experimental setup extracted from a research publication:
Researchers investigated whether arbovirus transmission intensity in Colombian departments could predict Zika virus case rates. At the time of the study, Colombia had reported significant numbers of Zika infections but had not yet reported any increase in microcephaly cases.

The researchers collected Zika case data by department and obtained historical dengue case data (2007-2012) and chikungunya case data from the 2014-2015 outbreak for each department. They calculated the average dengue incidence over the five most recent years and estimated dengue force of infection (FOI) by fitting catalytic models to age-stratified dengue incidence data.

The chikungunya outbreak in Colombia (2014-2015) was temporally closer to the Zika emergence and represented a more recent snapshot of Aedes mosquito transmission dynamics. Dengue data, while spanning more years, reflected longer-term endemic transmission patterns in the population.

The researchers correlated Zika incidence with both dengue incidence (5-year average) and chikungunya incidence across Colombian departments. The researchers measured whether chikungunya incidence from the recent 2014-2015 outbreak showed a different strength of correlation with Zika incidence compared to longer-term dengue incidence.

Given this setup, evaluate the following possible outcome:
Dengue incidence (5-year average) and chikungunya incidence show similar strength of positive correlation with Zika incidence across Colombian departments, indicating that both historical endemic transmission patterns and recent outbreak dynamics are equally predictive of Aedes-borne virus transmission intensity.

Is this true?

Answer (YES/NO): NO